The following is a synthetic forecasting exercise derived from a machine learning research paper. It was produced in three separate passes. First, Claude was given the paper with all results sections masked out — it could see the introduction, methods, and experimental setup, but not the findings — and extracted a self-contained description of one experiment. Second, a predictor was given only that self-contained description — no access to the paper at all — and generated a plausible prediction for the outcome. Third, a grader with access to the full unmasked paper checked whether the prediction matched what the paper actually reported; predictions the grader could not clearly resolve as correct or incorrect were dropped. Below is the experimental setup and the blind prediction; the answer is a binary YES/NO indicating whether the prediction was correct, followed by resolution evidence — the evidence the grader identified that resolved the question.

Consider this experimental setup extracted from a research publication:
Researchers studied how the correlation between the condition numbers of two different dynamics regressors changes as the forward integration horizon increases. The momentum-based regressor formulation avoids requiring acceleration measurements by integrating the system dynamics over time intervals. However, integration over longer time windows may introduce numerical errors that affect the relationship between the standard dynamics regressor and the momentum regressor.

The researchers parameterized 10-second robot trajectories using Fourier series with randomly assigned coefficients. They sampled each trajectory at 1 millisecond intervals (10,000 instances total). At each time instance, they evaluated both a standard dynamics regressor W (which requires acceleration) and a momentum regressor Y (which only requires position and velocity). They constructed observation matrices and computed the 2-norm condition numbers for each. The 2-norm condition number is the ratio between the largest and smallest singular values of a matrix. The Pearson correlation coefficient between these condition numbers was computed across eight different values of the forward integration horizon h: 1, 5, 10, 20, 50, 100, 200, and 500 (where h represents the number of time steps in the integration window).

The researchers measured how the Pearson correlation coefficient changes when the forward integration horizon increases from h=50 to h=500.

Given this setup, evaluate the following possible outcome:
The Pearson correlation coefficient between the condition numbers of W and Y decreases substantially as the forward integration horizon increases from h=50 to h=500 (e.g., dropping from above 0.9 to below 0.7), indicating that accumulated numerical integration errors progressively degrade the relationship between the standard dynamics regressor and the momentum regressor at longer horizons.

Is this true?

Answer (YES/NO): YES